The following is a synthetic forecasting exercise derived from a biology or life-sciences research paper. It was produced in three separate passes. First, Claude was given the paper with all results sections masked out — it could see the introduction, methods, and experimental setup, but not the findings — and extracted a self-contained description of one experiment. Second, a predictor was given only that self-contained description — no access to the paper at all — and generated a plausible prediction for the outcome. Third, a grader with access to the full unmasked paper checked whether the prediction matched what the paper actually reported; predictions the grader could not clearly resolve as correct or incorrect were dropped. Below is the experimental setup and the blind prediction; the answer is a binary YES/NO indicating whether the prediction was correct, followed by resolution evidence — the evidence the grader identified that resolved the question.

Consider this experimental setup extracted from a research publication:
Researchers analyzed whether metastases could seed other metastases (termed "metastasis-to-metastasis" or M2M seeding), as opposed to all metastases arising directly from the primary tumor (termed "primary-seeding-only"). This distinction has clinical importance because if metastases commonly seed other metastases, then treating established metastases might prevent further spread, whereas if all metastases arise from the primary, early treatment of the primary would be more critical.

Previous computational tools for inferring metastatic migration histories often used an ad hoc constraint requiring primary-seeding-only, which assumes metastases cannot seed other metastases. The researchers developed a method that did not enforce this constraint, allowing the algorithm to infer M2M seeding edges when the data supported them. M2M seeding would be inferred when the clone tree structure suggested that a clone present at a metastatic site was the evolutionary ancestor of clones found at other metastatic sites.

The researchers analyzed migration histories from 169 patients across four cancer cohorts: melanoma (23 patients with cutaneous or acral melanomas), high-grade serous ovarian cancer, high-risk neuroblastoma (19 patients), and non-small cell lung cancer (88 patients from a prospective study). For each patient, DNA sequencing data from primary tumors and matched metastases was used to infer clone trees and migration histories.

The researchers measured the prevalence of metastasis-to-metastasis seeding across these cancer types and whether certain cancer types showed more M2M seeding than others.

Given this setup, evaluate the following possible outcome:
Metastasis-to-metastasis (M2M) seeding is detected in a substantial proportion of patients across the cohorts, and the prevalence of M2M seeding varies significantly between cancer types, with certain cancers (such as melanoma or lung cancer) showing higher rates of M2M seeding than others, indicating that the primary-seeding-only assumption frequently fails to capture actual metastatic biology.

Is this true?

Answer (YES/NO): NO